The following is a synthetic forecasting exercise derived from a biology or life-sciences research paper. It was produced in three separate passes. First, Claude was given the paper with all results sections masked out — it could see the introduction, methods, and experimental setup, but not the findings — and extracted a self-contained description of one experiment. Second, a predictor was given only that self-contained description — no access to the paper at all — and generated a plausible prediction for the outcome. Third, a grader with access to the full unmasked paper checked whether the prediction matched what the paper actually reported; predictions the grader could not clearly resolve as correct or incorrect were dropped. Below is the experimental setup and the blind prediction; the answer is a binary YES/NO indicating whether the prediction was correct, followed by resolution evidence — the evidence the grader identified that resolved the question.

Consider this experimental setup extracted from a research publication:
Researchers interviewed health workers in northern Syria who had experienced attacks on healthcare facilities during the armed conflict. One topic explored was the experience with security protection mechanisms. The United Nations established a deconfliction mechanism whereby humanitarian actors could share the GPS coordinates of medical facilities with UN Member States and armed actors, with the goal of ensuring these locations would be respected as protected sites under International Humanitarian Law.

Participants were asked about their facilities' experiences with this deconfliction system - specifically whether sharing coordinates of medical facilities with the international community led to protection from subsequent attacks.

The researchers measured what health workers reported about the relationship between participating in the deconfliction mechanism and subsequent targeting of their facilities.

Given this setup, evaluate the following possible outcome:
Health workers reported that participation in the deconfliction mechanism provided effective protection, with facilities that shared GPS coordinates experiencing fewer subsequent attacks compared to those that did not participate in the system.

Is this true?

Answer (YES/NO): NO